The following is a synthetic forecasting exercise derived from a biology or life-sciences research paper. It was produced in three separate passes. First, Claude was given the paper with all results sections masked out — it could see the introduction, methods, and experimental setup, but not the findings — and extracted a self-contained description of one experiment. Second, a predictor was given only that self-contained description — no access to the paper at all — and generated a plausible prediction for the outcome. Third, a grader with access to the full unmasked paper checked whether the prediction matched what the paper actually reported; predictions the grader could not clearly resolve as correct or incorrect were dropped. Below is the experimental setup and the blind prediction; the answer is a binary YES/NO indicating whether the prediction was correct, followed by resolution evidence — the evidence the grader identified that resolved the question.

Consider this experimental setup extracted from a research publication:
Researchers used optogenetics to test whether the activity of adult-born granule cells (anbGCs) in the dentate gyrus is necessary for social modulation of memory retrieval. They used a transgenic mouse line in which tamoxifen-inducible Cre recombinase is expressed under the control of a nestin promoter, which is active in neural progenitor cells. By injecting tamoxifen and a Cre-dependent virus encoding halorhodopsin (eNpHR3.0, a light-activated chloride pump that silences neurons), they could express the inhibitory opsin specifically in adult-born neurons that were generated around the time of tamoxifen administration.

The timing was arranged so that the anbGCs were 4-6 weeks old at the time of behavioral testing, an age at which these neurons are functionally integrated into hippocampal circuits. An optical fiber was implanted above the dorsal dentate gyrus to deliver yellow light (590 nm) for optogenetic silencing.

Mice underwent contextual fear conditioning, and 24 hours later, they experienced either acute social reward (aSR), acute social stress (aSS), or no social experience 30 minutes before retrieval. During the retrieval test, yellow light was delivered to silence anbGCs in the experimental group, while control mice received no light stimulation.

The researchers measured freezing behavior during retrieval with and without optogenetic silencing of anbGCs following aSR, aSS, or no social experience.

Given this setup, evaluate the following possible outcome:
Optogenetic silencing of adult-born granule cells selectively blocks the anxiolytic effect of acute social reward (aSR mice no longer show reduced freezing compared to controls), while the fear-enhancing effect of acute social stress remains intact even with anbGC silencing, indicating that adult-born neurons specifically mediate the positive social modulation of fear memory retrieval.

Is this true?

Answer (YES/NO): NO